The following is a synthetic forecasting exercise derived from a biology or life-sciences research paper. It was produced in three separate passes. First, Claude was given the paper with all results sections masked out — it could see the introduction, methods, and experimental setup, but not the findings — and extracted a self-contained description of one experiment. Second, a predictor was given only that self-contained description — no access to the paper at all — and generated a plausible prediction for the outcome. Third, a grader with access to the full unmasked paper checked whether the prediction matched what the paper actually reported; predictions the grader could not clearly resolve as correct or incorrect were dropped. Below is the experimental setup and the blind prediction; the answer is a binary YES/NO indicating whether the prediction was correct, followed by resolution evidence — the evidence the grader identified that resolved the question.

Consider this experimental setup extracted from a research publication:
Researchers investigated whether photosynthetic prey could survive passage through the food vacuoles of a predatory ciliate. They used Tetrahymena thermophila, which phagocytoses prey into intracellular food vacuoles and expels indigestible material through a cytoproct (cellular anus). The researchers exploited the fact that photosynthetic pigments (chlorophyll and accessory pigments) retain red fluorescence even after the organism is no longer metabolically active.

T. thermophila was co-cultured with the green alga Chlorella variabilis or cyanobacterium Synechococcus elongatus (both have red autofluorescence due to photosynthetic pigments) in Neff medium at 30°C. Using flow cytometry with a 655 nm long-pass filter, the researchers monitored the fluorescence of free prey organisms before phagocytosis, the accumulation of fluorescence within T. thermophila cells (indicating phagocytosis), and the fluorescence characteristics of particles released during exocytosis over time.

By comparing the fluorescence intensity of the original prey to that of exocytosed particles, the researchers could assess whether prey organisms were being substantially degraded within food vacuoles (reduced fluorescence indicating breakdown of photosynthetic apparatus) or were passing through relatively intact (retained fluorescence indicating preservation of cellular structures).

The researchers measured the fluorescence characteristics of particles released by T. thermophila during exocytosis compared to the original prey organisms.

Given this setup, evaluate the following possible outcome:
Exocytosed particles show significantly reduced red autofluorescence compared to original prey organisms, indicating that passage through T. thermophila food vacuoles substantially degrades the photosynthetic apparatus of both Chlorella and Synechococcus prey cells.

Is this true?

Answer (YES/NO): NO